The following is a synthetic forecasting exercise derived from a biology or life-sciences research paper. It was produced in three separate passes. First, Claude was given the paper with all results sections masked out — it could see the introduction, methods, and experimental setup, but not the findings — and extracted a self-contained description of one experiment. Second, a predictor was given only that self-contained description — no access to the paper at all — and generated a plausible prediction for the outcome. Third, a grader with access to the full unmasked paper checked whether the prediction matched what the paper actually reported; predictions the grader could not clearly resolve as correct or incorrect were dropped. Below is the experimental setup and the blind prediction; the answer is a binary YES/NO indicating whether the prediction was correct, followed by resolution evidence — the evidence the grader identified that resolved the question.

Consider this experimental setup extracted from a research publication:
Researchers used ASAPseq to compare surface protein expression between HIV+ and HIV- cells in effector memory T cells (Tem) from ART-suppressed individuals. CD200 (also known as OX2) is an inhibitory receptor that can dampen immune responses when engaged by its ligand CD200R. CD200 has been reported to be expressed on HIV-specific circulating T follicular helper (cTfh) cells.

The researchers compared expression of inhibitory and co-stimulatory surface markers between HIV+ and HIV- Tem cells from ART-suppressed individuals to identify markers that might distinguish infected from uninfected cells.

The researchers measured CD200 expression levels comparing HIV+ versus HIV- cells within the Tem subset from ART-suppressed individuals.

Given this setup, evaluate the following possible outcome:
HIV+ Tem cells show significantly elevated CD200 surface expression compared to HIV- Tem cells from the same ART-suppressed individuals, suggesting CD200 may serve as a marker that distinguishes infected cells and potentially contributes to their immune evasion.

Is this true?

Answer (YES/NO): NO